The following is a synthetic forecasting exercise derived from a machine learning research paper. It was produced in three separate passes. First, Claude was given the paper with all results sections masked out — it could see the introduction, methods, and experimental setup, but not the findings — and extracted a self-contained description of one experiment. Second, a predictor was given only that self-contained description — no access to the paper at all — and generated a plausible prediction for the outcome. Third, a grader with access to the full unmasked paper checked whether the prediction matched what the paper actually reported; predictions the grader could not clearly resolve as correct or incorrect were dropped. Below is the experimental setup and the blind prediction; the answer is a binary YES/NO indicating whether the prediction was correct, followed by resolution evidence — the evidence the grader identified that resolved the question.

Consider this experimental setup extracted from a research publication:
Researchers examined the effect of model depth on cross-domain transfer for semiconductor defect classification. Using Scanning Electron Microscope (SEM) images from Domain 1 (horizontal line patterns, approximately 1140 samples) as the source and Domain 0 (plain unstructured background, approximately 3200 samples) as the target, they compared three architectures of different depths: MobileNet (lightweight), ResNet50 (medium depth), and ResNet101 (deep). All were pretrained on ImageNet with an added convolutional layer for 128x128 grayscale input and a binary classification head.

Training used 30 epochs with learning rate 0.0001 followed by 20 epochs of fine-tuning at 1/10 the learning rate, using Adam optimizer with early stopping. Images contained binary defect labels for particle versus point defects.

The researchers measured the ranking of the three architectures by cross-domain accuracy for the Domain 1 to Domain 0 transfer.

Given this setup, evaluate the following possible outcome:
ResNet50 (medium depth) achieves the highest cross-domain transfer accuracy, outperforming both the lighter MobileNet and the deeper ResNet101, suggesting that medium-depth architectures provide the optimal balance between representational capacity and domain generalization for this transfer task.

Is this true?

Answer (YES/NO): YES